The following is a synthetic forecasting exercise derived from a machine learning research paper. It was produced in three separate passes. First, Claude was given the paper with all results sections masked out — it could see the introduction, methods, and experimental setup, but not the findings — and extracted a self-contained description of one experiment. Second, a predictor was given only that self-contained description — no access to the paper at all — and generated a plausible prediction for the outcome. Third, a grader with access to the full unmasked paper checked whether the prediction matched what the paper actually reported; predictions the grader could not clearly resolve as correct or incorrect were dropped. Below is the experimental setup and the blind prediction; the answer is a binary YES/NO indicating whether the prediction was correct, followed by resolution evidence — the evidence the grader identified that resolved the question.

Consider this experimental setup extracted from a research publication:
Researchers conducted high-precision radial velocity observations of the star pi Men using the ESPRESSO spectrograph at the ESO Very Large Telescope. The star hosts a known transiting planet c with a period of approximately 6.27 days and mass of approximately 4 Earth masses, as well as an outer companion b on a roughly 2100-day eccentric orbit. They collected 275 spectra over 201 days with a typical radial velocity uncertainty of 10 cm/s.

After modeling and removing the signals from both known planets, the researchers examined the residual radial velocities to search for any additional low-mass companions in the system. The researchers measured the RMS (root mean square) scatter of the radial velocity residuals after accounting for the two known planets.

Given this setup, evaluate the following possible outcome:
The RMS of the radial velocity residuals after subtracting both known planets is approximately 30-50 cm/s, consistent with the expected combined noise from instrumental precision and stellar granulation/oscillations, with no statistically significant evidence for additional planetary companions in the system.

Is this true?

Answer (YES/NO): NO